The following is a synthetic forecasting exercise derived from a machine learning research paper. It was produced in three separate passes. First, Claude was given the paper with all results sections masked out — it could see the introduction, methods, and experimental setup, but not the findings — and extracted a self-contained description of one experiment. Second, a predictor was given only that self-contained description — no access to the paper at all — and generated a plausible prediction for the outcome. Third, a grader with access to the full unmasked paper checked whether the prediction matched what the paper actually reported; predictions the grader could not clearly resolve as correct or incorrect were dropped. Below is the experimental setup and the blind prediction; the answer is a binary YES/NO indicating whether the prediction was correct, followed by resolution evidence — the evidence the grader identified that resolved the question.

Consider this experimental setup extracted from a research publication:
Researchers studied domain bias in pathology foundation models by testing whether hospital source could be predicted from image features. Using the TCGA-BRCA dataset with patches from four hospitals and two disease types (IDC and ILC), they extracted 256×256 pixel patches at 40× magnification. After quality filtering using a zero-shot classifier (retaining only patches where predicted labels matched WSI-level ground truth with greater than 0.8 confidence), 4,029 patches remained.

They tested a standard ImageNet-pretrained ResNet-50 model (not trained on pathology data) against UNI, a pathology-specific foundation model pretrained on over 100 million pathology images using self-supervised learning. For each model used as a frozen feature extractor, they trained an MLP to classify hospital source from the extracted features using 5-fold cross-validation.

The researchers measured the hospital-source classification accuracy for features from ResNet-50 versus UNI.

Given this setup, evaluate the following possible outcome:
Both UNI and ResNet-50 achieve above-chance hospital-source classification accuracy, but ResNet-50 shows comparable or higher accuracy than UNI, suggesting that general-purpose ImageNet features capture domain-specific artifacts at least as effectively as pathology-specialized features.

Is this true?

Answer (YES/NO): NO